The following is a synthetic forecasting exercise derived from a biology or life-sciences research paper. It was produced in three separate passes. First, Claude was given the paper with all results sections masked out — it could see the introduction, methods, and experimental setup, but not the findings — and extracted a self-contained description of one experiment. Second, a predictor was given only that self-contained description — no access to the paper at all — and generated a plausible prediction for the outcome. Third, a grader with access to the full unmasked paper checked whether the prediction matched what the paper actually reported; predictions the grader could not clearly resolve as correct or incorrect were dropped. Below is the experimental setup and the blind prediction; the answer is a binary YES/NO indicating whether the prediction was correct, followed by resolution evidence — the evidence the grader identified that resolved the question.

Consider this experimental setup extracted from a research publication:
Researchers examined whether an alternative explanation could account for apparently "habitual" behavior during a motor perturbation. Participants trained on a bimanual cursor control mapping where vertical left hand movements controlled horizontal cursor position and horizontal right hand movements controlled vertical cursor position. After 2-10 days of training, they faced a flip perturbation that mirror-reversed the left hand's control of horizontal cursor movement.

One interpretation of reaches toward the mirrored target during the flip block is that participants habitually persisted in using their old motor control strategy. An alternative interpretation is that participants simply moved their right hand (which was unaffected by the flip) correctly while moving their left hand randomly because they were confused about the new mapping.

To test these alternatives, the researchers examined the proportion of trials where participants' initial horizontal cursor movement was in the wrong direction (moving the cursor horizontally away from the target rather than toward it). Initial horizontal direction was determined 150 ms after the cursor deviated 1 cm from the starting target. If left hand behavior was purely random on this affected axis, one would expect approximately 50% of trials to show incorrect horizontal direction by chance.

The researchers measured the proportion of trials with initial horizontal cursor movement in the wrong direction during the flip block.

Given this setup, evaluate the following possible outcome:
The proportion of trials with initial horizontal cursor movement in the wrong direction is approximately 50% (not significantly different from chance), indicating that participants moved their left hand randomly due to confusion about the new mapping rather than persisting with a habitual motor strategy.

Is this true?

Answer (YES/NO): NO